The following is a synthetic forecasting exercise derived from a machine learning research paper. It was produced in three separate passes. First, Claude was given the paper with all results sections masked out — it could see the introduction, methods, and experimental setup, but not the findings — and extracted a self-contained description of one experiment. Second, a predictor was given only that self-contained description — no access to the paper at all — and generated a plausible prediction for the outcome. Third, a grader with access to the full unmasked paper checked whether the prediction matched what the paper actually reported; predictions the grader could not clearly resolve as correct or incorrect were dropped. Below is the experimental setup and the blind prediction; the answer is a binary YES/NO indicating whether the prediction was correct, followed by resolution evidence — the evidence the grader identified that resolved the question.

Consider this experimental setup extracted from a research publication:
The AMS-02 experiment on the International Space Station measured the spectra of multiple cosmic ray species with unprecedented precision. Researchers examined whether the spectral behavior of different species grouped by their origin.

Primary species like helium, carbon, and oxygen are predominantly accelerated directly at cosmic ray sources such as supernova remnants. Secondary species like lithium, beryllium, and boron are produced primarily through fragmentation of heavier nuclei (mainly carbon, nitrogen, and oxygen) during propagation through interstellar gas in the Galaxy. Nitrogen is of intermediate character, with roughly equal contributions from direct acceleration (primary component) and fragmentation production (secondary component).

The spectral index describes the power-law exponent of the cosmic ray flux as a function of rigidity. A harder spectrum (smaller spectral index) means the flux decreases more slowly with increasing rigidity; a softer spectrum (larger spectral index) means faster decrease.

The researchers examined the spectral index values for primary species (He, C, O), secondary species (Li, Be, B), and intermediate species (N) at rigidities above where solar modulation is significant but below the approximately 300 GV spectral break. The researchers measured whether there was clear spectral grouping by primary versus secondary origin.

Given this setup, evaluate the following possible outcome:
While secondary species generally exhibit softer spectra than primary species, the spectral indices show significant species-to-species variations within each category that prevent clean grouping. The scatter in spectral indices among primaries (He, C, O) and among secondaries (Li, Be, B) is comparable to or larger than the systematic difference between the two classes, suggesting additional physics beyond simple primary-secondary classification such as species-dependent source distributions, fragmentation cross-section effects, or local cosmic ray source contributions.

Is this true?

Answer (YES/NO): NO